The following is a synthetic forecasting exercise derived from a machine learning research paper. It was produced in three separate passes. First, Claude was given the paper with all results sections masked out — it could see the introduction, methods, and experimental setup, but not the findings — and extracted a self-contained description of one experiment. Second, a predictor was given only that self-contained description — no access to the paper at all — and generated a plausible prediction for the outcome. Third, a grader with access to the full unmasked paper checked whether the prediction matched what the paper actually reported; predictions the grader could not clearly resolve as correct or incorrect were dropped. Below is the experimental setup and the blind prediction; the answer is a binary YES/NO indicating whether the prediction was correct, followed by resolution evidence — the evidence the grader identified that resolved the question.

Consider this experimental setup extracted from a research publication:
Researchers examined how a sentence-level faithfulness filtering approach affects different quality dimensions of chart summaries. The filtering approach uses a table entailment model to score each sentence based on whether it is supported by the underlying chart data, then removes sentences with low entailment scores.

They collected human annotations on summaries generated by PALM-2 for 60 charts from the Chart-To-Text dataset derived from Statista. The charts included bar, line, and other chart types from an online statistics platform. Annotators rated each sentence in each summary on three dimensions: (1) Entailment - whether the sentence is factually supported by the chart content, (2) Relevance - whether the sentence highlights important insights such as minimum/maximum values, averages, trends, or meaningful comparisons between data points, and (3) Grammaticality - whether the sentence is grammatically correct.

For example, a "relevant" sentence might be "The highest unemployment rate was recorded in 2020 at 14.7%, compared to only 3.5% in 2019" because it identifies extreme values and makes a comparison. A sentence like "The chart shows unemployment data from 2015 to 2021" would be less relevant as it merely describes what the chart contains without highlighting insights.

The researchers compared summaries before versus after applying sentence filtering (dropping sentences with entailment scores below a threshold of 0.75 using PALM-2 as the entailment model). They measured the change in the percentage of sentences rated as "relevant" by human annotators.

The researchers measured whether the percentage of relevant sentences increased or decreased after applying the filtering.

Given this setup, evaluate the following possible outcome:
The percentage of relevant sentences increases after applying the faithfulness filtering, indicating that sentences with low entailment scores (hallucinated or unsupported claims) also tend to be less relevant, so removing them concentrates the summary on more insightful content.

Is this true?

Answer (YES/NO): NO